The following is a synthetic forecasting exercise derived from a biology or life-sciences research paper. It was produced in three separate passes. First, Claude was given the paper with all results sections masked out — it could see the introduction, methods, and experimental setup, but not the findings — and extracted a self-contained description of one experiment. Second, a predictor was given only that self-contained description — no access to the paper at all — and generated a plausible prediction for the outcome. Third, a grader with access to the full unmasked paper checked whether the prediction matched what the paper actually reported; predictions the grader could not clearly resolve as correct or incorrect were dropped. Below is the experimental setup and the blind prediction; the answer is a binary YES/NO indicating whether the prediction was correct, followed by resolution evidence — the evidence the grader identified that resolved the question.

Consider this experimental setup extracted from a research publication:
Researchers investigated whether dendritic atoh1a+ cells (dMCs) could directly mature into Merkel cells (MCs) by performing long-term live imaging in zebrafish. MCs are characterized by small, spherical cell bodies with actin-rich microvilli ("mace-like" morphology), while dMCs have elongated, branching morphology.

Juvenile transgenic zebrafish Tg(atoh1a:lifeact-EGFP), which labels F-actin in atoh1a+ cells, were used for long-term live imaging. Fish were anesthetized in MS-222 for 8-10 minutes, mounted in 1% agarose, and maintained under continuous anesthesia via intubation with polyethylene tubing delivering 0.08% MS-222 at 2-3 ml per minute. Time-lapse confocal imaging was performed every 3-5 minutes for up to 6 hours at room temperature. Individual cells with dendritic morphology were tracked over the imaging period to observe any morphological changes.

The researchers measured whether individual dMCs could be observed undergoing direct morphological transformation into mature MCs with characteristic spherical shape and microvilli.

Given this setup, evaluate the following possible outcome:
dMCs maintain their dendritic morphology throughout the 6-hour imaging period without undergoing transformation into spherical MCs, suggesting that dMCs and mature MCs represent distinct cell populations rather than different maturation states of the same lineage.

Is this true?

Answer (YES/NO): NO